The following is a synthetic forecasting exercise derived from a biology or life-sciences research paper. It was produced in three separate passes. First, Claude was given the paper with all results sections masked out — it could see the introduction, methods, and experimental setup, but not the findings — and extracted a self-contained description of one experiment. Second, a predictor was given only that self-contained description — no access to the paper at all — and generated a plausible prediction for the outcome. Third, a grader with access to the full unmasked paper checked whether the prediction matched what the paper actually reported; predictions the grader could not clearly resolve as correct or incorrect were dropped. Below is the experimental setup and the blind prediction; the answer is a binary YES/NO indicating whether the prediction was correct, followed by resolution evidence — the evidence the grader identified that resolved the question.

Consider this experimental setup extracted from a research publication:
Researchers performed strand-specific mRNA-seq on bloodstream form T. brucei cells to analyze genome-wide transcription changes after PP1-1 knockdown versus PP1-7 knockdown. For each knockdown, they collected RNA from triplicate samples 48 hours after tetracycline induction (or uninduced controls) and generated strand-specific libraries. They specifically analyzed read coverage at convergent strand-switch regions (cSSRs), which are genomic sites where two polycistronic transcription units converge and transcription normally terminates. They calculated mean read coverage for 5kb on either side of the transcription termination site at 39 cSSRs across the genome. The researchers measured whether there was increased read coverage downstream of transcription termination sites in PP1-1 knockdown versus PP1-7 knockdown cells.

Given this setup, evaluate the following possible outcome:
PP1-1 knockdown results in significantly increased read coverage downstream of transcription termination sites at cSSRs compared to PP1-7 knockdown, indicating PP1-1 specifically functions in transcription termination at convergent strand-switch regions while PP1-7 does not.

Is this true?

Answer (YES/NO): YES